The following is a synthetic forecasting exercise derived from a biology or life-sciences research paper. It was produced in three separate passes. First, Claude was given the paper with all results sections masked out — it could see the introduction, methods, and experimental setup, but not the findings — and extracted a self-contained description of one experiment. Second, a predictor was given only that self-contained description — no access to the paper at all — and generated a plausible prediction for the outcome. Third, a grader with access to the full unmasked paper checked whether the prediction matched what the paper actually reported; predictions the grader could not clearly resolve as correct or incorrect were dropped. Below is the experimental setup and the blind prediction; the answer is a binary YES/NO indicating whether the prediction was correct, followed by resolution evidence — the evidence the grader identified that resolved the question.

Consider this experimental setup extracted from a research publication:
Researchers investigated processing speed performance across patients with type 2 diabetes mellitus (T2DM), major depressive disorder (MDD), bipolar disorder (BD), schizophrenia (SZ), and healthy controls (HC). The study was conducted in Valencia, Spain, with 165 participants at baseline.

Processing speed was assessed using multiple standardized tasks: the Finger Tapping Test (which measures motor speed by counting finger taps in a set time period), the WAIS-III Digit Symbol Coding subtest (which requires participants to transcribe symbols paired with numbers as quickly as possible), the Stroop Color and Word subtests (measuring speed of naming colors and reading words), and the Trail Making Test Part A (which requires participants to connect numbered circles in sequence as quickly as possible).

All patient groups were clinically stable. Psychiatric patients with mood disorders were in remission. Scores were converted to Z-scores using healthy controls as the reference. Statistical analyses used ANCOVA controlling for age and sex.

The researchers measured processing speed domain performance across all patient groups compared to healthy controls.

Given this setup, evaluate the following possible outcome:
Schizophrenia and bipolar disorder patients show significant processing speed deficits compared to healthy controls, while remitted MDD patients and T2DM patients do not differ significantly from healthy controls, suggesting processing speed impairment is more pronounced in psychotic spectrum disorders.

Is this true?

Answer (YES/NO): NO